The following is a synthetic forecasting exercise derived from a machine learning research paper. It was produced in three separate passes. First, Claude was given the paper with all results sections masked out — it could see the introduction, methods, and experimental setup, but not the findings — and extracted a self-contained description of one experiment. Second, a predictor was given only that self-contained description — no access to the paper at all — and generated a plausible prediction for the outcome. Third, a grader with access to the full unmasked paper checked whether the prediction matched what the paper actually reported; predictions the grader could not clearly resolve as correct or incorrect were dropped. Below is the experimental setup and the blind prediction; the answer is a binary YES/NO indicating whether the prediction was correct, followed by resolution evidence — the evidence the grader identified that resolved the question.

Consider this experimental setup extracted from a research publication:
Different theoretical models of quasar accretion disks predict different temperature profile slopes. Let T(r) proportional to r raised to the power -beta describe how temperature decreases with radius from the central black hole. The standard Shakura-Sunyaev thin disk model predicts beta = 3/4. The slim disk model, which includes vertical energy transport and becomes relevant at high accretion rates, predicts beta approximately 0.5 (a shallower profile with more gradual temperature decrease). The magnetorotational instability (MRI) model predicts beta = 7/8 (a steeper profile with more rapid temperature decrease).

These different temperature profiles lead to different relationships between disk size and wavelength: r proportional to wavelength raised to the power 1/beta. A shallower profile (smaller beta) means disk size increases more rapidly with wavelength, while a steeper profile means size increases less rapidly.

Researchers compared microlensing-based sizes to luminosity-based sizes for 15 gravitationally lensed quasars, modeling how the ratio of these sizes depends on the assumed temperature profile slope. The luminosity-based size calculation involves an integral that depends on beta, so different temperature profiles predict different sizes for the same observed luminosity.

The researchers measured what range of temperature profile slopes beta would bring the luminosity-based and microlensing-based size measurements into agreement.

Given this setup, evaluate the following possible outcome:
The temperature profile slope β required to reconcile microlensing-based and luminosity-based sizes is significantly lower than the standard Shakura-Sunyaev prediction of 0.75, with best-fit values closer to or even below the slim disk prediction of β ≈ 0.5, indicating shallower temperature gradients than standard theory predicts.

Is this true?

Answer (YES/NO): YES